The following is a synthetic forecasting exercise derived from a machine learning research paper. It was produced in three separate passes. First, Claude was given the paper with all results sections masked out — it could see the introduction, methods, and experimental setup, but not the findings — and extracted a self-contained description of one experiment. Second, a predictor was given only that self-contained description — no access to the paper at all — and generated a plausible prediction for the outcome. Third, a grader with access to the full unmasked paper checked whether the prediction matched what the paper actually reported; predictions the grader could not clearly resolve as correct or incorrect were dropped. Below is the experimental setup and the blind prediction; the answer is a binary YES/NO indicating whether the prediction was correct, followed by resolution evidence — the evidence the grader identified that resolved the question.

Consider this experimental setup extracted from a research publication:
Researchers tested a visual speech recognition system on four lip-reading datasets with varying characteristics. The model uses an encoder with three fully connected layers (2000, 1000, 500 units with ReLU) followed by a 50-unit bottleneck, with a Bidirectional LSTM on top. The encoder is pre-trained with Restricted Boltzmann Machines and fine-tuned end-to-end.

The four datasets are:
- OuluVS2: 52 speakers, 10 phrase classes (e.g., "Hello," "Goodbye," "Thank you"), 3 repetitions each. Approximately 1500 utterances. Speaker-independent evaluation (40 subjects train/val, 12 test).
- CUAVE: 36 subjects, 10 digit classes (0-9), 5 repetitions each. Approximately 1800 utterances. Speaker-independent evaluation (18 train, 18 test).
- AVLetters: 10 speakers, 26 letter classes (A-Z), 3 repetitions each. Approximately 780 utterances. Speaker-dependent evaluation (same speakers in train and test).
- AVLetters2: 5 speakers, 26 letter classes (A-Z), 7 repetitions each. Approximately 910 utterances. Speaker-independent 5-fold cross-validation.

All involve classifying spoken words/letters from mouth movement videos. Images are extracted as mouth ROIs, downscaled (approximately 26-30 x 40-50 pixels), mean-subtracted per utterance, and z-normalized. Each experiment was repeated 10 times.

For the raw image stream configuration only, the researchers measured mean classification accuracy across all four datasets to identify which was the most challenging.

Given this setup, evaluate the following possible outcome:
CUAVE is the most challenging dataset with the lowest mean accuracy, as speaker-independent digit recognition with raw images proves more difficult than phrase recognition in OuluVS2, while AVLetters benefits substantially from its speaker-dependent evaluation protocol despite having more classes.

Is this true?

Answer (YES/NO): NO